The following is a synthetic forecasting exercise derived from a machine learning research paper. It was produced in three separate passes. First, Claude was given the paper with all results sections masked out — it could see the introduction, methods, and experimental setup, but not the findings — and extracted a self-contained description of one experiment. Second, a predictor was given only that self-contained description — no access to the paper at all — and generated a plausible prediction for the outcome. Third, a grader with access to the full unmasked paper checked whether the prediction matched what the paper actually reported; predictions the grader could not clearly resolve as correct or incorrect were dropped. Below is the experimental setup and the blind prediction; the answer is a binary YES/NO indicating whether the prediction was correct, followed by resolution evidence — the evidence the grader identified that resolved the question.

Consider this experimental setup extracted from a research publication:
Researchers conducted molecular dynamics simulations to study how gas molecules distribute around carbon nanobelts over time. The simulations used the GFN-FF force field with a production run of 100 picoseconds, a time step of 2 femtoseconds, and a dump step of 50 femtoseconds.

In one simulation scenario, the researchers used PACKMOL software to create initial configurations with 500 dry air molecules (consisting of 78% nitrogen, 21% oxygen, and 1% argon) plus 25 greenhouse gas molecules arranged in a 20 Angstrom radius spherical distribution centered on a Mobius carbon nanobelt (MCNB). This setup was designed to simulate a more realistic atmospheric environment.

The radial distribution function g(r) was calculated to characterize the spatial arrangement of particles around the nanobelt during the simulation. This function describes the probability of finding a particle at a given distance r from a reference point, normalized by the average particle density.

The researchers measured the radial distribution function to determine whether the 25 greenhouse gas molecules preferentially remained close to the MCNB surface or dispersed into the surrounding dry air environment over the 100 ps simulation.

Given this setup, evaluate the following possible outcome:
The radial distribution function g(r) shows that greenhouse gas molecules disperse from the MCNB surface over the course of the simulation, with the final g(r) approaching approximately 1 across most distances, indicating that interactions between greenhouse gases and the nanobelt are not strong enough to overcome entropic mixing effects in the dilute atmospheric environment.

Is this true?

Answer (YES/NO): NO